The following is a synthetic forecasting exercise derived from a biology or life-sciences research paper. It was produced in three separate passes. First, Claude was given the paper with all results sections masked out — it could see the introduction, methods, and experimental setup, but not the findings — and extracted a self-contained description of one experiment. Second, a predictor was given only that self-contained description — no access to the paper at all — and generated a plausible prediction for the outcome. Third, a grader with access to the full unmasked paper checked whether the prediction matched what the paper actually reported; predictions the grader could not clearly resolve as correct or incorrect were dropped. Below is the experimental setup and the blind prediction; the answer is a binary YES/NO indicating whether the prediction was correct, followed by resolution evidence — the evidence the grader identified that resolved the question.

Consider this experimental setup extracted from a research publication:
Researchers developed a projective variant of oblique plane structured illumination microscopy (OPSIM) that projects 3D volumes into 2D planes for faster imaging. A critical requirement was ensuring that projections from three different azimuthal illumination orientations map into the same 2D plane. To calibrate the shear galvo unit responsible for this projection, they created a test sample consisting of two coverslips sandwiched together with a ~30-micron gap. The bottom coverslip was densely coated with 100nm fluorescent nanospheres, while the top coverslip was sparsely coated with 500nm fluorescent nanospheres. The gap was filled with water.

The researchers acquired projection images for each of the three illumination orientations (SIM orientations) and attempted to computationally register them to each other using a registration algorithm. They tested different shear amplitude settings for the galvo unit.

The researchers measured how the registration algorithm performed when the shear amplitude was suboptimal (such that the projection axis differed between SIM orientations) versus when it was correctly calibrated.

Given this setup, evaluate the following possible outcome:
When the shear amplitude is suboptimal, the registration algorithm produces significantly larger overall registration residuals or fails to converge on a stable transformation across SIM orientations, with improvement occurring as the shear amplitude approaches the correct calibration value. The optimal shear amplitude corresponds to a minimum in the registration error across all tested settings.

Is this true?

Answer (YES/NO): NO